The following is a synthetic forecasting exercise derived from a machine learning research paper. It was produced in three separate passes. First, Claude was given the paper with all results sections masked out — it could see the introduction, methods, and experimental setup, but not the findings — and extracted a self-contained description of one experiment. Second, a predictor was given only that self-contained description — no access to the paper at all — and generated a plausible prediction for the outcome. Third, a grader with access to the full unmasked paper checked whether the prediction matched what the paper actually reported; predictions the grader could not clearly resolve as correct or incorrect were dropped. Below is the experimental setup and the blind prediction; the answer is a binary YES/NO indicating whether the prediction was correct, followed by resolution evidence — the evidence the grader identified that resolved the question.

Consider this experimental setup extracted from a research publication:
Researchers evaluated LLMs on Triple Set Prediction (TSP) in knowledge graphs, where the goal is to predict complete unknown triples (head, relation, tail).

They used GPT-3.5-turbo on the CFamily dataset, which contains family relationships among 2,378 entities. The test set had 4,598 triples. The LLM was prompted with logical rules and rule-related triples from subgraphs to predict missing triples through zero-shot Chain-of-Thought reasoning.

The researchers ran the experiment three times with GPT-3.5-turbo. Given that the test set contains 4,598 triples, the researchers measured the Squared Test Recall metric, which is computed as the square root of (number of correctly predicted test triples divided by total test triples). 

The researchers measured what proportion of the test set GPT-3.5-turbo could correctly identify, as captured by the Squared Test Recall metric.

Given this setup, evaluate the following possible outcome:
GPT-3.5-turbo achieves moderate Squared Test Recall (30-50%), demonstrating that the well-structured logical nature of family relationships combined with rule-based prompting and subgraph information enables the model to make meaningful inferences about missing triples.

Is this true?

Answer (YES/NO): NO